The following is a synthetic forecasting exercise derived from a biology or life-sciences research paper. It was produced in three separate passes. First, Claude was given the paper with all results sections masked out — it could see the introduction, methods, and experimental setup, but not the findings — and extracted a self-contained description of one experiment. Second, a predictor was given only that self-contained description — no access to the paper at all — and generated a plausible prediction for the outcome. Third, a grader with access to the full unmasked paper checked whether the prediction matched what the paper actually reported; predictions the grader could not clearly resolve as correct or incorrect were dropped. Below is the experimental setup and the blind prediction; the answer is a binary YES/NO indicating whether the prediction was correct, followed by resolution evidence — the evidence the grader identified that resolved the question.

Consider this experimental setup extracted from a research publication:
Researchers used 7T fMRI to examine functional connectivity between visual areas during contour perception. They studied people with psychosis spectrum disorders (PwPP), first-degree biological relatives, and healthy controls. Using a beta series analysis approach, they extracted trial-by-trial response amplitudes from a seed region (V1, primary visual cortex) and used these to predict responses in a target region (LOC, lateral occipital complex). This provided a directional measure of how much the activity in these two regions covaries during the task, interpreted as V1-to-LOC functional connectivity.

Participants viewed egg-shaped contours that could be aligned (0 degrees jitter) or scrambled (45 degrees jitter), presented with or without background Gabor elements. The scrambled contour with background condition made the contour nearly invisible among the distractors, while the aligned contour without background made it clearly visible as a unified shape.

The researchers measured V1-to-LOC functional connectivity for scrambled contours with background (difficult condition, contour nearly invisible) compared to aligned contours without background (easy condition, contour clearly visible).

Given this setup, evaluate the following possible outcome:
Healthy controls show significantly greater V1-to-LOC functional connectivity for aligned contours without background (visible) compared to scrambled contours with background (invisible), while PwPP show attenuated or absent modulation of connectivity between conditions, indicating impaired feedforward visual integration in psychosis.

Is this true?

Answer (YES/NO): NO